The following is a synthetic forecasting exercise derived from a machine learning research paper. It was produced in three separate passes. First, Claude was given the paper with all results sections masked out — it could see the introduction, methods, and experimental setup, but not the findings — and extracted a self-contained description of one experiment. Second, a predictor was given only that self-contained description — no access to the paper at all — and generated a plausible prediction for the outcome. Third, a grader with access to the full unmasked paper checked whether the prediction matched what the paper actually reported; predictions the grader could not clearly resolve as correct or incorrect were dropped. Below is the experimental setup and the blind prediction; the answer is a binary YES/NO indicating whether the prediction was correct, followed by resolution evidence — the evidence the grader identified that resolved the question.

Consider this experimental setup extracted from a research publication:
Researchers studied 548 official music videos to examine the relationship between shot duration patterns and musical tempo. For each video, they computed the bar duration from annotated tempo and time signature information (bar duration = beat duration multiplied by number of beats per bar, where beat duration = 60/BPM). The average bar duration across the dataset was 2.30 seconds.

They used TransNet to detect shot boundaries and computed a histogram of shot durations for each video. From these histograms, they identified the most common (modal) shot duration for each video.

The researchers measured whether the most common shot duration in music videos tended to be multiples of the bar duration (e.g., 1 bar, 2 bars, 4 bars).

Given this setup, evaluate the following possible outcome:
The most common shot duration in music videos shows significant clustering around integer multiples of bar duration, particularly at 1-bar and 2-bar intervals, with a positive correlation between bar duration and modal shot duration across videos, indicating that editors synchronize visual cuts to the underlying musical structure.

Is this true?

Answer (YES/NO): NO